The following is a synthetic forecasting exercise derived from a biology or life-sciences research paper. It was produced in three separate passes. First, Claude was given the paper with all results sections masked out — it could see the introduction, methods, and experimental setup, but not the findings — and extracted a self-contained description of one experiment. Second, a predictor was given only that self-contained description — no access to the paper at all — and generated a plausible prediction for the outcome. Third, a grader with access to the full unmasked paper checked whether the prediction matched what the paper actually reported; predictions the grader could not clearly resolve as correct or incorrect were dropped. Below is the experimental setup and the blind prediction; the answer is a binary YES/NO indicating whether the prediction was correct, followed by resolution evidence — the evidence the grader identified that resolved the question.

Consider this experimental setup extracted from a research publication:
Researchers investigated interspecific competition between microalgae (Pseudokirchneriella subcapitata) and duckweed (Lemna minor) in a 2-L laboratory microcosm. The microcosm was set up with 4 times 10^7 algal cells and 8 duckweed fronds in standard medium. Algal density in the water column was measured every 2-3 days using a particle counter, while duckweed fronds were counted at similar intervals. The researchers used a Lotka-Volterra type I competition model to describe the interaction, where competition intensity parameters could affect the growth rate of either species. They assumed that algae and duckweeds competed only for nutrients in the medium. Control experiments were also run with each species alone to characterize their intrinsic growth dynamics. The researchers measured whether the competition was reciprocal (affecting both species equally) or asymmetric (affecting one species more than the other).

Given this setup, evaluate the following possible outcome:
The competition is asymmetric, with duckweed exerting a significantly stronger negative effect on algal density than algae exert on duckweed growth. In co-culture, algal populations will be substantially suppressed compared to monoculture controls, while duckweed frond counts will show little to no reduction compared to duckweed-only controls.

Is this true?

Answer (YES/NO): NO